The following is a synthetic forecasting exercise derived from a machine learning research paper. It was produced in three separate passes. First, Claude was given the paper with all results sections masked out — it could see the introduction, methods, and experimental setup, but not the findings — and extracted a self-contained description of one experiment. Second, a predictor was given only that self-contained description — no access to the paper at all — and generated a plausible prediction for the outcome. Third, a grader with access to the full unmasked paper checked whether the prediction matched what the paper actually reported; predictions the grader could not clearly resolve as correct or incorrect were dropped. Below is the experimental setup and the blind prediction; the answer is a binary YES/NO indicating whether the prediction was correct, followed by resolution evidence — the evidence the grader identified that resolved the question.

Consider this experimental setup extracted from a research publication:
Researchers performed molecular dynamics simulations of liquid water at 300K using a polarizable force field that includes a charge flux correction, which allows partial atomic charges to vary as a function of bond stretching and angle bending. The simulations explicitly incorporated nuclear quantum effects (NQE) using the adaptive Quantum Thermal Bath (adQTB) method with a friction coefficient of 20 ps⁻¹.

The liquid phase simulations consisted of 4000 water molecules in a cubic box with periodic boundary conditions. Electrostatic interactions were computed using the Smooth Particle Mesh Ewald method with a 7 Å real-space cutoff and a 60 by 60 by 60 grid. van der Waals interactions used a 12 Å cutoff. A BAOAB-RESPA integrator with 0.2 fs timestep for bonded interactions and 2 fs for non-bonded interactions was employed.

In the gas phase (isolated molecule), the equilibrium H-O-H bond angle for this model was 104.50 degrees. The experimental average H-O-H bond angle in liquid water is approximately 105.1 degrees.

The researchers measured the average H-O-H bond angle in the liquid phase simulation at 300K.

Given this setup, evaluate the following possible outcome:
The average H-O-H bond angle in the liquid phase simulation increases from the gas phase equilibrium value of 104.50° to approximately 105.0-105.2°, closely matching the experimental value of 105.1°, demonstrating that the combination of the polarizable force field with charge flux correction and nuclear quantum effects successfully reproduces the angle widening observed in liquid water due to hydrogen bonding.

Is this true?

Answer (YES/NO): YES